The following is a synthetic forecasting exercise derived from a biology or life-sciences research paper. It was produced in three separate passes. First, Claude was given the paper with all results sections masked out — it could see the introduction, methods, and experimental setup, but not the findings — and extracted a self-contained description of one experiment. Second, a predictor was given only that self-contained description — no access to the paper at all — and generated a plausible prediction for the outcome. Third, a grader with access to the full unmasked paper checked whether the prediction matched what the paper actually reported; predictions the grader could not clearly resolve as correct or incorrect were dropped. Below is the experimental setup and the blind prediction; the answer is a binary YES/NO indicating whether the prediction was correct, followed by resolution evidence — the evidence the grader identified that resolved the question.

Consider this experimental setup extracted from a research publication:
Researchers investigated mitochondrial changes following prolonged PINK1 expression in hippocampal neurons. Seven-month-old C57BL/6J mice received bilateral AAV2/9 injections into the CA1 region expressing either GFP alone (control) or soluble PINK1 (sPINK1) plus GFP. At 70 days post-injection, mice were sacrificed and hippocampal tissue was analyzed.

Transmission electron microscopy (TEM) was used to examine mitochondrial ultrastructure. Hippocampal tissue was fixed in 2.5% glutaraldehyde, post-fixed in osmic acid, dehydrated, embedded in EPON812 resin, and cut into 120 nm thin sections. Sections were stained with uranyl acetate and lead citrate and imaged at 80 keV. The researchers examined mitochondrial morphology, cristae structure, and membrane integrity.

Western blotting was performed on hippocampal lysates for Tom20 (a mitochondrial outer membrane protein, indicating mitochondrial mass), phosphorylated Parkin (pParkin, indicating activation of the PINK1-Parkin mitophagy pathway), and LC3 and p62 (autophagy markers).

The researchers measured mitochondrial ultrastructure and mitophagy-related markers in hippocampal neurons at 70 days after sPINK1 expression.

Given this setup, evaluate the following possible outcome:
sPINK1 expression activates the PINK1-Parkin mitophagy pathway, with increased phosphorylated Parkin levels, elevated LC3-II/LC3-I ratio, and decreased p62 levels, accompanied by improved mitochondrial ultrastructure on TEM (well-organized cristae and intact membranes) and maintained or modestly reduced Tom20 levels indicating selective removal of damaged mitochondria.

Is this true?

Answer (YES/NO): NO